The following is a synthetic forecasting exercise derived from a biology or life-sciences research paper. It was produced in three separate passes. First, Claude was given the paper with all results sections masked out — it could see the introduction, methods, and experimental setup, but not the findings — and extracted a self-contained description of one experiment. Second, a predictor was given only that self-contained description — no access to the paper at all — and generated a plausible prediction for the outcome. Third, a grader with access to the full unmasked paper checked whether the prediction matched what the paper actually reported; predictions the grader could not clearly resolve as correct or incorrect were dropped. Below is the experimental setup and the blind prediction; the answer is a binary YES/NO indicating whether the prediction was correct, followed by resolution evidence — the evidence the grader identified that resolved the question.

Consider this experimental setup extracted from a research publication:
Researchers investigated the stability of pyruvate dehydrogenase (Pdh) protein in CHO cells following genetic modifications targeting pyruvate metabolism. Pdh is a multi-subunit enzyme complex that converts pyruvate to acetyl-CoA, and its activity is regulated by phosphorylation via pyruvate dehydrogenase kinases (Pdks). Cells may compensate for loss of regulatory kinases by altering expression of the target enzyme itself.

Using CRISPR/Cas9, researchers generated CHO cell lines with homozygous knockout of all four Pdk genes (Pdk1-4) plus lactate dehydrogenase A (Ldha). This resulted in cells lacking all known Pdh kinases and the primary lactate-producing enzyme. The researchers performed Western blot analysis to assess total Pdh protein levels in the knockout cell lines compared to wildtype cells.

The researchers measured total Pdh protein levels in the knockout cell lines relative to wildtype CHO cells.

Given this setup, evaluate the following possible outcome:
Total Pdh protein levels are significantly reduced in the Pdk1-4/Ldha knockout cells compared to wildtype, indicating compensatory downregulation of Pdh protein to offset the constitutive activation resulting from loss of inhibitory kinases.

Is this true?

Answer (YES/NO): NO